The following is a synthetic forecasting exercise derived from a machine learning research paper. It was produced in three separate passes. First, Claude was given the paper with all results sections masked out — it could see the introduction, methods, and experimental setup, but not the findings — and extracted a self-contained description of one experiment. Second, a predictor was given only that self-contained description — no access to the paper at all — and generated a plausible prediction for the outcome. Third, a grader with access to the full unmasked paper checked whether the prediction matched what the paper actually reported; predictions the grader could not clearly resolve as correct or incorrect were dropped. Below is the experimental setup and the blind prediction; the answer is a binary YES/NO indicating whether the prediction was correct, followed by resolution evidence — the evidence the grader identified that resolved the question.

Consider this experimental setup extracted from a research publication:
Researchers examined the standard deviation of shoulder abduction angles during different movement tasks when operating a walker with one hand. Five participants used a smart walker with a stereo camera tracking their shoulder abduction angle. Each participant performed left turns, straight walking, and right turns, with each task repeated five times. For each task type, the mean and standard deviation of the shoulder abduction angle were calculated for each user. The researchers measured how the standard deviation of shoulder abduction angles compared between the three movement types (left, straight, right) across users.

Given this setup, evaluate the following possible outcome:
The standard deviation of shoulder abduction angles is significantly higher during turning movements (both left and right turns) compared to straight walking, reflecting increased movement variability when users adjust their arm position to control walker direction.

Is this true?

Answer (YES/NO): NO